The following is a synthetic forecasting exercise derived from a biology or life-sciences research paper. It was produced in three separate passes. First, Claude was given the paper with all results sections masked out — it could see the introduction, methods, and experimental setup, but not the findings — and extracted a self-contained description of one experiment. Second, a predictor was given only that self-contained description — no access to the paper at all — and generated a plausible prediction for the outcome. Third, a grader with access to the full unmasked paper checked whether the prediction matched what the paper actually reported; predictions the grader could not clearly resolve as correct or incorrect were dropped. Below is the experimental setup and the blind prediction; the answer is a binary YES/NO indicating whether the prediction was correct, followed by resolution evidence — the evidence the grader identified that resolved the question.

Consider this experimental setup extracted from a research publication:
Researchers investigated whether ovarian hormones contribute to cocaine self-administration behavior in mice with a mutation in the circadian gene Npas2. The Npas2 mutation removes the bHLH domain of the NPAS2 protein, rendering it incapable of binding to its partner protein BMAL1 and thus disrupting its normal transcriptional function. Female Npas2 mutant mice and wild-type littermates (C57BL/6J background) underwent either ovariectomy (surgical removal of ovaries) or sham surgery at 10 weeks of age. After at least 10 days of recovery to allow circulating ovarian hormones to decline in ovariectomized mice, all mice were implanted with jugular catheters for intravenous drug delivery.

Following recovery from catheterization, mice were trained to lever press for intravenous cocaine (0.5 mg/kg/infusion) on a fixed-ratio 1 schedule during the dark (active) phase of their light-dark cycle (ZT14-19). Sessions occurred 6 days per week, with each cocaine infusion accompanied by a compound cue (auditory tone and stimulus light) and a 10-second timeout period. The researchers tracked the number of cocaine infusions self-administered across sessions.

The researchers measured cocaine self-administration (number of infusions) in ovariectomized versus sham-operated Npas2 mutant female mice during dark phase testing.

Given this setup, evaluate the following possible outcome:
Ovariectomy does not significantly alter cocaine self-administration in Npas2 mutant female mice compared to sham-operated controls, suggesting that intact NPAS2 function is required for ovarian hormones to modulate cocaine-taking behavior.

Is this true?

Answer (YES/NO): NO